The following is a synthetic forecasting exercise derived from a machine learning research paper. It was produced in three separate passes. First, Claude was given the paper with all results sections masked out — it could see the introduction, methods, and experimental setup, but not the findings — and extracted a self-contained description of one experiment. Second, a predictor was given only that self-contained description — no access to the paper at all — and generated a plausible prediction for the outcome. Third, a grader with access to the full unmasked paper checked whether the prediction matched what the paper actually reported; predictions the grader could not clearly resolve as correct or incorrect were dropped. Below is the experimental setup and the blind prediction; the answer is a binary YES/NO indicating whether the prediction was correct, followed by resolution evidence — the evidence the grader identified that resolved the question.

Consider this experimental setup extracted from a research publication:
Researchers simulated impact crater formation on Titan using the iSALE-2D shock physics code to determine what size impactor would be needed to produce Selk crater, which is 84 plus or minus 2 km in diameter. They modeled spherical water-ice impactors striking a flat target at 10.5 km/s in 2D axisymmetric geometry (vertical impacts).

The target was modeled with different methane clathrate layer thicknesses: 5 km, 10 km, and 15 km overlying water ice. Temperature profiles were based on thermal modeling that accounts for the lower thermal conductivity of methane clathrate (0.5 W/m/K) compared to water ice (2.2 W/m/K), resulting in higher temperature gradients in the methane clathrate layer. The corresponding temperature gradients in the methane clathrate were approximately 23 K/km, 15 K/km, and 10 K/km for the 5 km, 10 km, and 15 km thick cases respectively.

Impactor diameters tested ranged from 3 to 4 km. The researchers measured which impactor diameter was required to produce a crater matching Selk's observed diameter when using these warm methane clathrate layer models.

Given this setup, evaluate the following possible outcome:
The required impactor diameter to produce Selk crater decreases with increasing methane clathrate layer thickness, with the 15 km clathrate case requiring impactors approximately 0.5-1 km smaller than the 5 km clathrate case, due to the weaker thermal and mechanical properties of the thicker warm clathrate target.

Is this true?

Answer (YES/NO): NO